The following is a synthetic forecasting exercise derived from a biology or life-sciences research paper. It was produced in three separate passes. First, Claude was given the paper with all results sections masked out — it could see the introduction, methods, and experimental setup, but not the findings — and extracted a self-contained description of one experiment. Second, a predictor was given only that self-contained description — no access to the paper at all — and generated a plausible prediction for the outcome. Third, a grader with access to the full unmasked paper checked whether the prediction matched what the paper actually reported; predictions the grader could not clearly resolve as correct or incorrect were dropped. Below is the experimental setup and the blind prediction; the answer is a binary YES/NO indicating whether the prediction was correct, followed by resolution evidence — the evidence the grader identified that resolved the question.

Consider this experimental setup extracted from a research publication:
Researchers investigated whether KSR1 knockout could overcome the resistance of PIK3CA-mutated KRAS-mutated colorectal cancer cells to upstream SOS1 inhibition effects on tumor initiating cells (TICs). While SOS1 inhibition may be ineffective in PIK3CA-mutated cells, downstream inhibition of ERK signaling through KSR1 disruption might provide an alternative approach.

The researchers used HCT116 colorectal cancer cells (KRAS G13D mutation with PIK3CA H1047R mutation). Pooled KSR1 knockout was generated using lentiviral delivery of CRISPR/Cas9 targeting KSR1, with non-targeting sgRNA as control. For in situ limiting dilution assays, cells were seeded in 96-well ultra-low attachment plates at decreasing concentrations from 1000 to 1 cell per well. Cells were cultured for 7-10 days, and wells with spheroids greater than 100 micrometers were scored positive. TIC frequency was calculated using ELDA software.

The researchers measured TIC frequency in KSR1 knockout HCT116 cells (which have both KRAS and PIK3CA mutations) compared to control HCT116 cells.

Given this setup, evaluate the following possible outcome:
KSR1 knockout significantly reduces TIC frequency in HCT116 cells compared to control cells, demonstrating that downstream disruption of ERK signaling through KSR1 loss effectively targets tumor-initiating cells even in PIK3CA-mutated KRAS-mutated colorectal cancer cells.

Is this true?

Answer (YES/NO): YES